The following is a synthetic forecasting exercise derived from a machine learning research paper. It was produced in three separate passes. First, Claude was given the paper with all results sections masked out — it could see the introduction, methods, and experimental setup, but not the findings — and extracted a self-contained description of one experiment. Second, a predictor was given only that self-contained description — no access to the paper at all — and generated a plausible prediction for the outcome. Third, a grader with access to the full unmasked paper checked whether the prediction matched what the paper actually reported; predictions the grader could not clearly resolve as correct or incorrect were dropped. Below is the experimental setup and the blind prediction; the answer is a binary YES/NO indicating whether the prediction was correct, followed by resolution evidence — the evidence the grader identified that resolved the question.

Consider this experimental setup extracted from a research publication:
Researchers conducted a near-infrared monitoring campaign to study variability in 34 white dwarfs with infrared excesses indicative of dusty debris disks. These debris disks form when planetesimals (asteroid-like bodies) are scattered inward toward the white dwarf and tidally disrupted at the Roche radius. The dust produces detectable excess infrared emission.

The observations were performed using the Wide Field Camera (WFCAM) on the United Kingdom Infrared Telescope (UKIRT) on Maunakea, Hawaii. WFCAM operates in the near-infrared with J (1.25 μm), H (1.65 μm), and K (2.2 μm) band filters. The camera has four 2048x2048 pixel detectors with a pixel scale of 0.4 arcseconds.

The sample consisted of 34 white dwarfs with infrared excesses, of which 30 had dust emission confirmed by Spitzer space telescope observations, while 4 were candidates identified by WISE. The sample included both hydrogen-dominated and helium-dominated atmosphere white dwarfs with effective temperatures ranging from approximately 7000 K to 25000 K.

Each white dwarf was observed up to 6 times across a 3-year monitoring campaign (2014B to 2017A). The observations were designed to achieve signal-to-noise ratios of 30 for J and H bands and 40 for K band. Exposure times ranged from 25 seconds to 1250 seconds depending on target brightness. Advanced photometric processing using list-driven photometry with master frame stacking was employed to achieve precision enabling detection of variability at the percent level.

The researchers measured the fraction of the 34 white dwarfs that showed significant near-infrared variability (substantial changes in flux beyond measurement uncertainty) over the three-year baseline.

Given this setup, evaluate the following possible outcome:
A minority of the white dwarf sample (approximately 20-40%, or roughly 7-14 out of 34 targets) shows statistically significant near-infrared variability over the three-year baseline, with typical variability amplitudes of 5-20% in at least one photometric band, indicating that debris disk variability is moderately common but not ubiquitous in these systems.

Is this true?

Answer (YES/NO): NO